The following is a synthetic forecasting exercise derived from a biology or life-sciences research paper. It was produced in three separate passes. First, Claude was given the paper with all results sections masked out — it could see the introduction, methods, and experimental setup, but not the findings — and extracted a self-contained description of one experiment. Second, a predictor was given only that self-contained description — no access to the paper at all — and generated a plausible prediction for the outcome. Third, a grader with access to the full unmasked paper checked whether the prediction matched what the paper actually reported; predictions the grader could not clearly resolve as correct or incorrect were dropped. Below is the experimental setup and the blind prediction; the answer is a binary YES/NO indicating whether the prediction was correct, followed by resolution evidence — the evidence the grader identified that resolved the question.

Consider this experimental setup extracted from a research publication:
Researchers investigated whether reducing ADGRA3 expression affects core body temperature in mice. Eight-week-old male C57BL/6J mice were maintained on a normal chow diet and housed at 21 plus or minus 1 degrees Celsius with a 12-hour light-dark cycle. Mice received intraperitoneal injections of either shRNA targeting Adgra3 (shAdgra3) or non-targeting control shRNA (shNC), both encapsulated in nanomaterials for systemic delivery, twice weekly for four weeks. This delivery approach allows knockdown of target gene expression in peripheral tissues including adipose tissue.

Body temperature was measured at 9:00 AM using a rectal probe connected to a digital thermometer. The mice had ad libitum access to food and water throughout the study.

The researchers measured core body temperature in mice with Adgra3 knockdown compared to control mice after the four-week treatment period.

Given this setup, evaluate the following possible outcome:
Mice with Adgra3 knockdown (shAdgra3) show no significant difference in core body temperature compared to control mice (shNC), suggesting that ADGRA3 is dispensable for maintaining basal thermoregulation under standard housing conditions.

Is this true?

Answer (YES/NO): NO